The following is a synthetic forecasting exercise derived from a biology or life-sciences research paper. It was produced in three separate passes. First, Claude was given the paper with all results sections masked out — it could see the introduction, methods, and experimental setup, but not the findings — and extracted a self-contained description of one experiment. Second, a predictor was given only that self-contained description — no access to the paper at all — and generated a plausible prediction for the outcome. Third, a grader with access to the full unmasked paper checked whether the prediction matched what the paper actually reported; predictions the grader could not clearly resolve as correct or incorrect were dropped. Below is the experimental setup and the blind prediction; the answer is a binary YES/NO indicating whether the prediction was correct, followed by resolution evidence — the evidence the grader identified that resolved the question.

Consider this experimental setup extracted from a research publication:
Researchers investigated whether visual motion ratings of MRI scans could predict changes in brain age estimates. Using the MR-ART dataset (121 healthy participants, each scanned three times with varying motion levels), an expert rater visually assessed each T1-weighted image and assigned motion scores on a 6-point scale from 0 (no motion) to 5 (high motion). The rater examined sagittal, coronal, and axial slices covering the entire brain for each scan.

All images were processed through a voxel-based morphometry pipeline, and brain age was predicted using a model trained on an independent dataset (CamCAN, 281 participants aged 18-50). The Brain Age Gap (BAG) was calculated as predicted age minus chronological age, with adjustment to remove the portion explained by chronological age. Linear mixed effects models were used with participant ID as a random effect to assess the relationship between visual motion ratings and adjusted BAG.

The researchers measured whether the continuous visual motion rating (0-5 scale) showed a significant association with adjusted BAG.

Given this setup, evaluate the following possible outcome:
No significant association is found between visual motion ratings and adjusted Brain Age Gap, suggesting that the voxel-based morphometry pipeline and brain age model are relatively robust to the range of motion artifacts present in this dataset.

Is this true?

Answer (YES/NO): NO